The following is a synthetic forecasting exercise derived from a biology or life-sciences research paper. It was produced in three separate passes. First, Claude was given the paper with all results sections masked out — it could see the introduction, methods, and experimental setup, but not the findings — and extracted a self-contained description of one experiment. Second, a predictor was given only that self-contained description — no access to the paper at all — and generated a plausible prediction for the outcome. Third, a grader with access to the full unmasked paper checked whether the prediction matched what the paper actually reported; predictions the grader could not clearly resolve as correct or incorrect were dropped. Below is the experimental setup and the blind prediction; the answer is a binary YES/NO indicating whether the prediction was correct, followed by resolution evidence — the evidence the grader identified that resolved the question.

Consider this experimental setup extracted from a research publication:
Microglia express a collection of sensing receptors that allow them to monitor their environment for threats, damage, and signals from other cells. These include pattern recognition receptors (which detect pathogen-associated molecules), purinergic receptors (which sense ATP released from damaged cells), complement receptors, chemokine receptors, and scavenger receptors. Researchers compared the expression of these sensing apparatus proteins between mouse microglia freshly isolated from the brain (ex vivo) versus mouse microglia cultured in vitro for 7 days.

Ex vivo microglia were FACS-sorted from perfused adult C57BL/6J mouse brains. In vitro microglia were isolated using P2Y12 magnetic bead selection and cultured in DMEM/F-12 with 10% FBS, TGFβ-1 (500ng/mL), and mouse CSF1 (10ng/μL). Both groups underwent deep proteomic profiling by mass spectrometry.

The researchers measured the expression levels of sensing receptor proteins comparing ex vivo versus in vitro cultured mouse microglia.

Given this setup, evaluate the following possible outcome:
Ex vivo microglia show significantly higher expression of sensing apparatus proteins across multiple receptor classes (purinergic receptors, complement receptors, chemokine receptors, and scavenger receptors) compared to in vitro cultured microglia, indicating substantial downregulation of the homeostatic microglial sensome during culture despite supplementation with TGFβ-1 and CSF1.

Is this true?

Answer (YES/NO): NO